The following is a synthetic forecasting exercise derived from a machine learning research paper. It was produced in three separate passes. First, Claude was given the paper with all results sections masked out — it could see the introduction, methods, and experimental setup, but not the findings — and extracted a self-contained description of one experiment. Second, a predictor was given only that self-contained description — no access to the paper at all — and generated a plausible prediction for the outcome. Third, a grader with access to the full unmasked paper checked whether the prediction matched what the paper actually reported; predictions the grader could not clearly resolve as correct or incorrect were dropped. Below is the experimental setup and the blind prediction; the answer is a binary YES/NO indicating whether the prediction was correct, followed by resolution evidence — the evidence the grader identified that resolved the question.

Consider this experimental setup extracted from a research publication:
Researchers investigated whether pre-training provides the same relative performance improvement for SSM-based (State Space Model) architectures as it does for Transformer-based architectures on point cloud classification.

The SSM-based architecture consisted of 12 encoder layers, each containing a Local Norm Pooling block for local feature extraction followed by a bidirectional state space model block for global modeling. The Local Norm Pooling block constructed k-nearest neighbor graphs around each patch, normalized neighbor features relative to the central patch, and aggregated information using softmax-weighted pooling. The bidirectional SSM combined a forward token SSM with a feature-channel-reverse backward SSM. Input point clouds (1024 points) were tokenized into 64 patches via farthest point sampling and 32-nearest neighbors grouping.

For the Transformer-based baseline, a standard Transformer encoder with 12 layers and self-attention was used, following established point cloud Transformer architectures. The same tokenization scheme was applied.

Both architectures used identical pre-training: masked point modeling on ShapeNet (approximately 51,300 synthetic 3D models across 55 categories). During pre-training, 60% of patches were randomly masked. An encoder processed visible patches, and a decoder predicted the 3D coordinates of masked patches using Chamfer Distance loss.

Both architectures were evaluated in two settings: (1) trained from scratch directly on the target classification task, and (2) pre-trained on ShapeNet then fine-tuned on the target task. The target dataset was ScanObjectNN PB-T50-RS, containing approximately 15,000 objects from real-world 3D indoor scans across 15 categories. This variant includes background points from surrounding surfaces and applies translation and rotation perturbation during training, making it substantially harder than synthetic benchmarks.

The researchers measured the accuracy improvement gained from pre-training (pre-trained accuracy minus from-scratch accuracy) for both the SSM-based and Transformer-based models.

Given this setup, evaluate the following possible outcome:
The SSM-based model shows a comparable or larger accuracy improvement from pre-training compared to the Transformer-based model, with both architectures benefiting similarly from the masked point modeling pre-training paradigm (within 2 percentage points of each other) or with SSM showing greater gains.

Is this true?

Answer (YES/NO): NO